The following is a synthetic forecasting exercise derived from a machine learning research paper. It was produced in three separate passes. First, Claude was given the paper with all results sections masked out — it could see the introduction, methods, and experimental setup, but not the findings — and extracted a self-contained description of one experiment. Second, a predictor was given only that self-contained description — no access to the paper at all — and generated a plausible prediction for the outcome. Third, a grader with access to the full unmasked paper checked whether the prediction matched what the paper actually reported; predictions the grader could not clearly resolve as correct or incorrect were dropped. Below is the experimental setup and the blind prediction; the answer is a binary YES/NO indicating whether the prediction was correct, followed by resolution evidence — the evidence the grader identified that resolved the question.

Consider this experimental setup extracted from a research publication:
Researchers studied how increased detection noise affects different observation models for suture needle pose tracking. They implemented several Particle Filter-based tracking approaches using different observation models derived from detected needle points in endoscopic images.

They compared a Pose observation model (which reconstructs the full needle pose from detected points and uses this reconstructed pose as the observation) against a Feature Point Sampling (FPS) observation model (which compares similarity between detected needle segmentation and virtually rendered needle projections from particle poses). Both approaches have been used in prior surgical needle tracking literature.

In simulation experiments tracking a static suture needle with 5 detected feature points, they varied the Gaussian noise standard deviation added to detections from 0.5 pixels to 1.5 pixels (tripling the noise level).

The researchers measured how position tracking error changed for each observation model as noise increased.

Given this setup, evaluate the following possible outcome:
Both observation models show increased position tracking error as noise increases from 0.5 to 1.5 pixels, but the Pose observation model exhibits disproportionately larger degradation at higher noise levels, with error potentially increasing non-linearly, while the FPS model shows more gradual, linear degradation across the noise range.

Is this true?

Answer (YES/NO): NO